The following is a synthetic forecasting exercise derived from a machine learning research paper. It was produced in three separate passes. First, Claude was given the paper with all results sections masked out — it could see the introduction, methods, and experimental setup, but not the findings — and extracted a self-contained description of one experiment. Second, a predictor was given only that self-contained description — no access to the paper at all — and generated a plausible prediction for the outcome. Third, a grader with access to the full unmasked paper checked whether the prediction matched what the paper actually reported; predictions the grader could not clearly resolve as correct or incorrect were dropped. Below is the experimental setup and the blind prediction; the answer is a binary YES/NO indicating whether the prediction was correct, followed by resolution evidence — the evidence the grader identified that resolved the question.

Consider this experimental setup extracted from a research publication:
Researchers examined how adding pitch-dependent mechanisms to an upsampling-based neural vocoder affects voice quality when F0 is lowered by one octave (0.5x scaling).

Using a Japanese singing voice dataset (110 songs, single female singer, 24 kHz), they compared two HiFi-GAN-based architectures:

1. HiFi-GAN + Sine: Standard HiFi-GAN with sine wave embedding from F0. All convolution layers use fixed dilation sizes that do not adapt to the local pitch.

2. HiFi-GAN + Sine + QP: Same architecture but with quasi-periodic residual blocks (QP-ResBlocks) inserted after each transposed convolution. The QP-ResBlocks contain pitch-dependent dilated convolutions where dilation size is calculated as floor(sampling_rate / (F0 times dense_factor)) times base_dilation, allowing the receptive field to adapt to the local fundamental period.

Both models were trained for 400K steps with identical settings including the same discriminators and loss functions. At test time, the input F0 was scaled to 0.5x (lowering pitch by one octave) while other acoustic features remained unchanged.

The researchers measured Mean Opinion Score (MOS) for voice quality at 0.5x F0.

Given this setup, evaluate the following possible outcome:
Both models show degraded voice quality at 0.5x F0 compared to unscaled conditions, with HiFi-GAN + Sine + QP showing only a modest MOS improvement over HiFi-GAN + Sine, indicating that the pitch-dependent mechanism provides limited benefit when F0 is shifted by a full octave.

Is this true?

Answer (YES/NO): NO